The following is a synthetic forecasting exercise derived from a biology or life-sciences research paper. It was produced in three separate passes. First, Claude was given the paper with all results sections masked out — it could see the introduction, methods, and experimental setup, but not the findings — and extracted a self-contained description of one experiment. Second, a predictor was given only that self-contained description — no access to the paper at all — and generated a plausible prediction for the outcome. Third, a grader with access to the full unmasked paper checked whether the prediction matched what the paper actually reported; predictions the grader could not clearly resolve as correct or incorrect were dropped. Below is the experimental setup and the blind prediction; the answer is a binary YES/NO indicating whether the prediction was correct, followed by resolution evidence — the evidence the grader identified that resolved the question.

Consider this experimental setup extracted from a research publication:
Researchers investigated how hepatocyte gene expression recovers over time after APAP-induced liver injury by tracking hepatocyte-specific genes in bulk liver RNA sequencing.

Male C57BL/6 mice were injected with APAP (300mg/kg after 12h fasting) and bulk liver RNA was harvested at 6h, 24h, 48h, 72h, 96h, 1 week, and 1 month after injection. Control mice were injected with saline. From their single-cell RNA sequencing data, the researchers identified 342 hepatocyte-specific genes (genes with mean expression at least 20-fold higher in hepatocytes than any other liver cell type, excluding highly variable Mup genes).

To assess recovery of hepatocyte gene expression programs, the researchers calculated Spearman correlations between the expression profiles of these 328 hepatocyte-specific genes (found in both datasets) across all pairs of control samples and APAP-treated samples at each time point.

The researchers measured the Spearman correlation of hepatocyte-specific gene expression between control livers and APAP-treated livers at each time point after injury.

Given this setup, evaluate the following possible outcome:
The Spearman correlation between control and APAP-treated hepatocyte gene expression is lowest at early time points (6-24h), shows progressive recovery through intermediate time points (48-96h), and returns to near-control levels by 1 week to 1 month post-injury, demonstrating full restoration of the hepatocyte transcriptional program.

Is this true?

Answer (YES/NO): NO